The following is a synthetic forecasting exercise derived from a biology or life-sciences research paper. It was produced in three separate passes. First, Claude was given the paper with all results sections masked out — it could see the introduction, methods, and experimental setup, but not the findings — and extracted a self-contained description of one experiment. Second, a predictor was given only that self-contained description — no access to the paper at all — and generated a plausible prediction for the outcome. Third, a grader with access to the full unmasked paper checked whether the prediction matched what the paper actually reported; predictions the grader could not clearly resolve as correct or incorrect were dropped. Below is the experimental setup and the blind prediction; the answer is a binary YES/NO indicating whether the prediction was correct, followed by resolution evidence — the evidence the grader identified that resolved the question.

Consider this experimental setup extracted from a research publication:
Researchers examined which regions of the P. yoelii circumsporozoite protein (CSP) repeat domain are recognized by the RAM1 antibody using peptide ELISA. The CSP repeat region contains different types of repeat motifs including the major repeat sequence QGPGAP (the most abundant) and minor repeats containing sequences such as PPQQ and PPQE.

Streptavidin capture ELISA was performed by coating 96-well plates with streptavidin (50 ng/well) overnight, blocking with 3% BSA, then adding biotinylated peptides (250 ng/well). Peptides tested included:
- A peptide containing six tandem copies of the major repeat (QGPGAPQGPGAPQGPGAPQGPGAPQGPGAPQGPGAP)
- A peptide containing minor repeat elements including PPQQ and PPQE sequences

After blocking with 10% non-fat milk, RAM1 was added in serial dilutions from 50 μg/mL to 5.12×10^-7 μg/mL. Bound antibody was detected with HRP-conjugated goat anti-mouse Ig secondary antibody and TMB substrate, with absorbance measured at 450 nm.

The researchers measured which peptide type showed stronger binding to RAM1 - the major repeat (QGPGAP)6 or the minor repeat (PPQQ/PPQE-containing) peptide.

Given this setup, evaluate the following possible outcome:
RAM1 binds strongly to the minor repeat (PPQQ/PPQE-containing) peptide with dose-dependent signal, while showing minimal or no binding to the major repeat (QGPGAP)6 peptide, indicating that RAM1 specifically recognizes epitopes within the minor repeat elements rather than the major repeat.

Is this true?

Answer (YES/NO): NO